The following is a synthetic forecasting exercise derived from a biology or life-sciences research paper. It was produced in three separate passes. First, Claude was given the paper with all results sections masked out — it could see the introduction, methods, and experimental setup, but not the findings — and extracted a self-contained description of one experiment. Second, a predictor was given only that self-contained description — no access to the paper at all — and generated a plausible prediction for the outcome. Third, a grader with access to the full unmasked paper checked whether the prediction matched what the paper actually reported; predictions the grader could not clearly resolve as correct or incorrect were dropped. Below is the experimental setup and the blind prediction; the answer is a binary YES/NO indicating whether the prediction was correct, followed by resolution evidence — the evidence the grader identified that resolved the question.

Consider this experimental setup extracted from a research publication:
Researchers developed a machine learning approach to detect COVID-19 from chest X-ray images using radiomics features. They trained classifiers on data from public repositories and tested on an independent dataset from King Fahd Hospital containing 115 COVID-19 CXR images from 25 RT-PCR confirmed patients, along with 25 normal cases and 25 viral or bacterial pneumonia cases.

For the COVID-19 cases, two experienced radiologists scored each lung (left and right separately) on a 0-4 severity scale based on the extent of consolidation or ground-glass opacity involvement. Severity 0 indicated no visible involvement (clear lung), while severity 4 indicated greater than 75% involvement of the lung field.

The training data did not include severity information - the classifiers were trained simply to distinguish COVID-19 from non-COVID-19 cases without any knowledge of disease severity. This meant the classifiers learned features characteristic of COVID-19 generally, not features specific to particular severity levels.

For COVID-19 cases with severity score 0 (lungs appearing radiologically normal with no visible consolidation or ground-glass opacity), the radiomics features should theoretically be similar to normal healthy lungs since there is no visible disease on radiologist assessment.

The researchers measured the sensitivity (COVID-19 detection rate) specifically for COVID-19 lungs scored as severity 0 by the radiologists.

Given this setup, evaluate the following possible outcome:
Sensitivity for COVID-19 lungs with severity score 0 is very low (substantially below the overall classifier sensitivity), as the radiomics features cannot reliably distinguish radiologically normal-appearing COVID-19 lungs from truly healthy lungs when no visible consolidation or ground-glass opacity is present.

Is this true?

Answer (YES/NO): NO